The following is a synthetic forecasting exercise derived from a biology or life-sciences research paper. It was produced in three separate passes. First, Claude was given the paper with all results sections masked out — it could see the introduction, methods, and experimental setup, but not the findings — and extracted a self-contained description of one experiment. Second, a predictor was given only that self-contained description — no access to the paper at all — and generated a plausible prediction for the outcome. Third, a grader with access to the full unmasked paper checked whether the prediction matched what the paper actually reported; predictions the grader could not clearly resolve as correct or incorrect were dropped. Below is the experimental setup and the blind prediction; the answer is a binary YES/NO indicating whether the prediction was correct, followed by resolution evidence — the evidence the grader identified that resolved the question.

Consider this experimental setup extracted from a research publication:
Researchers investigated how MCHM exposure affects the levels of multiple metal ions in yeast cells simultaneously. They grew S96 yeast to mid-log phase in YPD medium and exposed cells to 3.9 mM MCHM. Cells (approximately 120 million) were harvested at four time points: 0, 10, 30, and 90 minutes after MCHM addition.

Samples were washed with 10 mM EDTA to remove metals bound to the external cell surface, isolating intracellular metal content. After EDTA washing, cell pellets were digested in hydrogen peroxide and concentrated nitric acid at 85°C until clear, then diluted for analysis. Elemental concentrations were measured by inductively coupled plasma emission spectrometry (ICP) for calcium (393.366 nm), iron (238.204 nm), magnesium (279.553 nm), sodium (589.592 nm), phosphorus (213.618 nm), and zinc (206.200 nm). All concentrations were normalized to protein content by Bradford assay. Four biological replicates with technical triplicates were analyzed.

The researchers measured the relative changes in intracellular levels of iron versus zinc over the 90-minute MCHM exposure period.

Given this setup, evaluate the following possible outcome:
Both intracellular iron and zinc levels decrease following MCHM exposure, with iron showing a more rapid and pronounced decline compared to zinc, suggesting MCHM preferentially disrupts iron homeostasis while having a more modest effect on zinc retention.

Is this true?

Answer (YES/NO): NO